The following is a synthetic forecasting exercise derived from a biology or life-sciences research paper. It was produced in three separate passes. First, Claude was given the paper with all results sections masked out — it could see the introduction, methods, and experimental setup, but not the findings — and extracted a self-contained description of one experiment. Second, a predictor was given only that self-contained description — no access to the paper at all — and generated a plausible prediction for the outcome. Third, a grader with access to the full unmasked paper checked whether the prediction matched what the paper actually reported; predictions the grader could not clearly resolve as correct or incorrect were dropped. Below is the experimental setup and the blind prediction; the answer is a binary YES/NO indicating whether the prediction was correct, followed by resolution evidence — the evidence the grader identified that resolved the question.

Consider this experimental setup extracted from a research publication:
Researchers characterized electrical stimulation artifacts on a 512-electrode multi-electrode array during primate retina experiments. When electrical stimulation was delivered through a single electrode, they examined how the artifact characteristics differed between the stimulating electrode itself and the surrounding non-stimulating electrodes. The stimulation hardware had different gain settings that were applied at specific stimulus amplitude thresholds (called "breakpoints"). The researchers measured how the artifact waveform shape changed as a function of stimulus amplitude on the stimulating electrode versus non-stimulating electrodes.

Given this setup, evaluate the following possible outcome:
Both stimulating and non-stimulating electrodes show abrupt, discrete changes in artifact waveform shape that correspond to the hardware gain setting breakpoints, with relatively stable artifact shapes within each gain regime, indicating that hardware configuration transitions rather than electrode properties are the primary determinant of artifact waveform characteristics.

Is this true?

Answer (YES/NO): NO